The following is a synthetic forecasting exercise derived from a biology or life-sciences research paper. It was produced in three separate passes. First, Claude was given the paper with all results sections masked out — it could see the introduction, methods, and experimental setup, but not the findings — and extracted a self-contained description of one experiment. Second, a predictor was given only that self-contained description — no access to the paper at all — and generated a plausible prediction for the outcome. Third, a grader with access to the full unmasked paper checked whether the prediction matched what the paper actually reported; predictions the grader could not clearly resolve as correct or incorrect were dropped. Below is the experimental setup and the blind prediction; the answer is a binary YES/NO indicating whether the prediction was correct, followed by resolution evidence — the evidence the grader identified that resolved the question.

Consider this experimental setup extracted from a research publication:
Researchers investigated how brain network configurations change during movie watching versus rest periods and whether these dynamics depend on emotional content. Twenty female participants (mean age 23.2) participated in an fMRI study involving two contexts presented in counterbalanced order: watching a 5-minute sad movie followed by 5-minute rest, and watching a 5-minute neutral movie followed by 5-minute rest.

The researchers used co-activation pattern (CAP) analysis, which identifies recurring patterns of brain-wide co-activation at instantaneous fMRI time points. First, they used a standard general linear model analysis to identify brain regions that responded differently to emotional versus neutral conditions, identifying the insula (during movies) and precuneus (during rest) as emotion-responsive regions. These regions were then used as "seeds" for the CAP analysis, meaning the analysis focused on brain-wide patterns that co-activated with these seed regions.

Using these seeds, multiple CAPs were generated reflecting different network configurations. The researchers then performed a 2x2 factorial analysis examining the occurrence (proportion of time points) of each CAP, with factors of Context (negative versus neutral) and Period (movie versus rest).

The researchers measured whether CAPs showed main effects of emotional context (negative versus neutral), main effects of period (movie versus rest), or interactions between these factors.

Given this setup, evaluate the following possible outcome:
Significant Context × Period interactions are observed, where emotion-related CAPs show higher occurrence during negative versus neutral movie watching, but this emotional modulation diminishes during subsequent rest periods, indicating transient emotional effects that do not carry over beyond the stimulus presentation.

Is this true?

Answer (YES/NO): NO